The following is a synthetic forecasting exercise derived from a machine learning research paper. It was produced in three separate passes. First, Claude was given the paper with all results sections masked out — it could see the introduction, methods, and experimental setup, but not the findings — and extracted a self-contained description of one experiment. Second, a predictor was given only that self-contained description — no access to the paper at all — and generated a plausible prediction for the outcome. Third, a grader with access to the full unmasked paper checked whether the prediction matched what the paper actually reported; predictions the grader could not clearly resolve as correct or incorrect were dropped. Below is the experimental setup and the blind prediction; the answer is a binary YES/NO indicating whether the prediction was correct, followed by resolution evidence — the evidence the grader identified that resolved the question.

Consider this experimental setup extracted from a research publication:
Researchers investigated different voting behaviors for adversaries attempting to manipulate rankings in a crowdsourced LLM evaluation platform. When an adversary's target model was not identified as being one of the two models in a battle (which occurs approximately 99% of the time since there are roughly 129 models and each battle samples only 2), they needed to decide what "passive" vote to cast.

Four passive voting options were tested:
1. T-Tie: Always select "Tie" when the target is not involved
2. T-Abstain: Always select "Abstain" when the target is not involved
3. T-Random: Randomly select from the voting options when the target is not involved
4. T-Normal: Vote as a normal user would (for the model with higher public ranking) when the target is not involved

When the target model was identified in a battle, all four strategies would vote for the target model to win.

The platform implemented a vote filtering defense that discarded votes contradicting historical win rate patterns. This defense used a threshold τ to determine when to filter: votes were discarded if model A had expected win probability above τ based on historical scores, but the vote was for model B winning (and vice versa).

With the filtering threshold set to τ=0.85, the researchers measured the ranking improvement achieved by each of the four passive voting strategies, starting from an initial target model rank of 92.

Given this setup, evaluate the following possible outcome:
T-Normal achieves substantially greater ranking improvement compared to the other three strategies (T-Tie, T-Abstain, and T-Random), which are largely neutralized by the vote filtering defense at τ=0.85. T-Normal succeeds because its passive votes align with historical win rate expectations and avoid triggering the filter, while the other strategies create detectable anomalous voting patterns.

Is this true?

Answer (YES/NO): NO